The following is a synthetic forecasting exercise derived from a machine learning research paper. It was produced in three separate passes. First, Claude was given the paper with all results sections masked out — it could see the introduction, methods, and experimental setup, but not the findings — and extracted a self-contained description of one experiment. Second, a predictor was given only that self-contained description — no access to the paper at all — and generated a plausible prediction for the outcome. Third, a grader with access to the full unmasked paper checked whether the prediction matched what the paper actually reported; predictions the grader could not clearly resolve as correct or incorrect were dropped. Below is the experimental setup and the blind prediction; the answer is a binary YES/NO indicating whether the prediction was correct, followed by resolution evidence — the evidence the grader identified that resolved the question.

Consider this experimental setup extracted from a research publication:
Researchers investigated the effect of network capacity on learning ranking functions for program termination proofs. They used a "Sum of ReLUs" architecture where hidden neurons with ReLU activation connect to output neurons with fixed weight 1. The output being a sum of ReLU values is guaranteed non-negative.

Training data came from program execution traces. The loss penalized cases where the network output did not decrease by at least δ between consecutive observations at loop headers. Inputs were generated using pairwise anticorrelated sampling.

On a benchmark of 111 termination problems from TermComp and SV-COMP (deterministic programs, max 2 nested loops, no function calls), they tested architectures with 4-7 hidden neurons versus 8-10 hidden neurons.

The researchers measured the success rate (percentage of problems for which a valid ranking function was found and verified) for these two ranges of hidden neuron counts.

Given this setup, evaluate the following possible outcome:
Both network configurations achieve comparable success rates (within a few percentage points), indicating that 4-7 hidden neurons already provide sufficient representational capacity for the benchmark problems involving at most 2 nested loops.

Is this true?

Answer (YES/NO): YES